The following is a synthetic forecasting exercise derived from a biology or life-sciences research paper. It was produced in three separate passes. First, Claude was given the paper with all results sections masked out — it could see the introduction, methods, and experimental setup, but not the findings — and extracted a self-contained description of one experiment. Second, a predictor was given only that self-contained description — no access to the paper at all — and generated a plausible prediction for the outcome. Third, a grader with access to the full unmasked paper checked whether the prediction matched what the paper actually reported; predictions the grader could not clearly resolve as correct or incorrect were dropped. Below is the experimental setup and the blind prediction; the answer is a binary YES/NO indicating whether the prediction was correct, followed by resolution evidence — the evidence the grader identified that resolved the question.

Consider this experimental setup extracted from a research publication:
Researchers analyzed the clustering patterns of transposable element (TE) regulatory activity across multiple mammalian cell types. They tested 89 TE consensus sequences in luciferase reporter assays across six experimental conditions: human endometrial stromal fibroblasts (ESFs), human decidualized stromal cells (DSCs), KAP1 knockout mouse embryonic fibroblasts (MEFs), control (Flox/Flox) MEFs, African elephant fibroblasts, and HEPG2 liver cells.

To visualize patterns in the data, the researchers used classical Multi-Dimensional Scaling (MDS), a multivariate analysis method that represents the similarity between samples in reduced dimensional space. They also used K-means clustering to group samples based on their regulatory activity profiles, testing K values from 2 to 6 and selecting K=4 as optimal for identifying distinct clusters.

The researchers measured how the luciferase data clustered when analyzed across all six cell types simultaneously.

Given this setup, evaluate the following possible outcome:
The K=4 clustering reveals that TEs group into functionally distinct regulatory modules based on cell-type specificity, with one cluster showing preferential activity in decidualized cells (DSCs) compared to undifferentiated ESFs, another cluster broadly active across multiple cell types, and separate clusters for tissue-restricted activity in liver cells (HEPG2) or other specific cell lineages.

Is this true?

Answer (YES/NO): NO